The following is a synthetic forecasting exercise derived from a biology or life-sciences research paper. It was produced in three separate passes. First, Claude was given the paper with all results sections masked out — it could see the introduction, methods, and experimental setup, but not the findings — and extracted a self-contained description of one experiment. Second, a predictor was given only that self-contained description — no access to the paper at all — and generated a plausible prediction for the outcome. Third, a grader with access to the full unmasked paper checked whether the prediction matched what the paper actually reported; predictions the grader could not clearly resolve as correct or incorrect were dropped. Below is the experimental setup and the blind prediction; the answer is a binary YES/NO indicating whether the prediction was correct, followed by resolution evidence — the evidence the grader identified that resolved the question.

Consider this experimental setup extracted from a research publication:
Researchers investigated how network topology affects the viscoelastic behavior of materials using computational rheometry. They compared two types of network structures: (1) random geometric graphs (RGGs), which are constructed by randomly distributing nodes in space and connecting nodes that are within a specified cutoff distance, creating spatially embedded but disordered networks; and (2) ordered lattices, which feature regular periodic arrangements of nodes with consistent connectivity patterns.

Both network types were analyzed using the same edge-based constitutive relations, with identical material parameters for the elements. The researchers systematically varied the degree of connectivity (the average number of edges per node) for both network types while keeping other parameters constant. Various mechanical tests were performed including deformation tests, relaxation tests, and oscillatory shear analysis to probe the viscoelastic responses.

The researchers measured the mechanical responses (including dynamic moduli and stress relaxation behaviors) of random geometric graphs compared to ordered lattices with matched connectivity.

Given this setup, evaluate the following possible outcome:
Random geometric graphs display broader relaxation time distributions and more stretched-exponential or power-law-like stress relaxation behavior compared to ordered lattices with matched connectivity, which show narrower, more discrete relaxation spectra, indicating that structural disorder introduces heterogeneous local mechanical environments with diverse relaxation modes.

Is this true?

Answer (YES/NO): NO